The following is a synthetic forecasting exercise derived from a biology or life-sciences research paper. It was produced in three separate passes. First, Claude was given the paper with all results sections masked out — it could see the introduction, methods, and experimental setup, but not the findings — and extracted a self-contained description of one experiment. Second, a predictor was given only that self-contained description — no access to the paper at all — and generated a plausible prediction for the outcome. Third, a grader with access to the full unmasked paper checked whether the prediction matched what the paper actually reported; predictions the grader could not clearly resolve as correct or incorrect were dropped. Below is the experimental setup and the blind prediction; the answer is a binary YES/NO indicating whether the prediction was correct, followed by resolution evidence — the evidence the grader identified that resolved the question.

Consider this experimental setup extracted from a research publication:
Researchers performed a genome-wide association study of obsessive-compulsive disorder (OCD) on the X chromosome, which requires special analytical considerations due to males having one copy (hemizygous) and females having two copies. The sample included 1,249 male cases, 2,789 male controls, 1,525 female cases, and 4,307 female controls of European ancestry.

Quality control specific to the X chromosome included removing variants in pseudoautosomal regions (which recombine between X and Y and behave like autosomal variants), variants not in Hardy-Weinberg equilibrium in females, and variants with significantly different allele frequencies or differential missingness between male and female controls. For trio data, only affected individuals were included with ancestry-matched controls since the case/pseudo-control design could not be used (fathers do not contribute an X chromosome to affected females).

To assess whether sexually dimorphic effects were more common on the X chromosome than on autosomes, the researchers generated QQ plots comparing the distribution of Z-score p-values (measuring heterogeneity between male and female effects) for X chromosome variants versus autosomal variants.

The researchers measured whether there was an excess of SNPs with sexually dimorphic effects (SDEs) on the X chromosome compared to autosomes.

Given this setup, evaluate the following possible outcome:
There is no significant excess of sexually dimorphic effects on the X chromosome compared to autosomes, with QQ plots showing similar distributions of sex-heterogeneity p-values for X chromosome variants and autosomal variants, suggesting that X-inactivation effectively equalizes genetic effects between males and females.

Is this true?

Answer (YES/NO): YES